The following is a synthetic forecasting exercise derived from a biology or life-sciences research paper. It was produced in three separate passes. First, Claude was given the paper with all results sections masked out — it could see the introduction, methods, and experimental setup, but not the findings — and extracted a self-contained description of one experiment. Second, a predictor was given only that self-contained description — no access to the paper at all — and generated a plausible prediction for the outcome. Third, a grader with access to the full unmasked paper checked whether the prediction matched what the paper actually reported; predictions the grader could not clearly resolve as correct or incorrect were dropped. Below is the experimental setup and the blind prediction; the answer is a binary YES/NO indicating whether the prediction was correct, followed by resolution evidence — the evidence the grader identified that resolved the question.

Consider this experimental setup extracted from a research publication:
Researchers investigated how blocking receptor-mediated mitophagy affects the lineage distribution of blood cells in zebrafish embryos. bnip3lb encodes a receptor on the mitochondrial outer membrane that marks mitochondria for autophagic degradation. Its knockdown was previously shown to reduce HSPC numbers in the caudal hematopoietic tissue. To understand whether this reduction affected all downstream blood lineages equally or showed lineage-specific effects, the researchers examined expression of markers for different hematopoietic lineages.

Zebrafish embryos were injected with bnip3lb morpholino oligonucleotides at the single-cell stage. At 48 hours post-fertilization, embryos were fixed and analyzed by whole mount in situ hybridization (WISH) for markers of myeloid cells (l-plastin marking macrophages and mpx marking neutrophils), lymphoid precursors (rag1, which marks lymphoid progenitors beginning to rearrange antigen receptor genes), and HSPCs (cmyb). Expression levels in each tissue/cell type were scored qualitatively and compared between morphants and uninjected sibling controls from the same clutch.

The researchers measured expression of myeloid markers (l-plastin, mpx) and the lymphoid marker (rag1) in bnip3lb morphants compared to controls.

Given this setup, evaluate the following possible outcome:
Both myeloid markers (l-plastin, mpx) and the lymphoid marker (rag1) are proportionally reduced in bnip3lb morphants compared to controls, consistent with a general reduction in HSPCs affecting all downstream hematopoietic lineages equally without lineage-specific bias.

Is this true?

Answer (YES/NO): NO